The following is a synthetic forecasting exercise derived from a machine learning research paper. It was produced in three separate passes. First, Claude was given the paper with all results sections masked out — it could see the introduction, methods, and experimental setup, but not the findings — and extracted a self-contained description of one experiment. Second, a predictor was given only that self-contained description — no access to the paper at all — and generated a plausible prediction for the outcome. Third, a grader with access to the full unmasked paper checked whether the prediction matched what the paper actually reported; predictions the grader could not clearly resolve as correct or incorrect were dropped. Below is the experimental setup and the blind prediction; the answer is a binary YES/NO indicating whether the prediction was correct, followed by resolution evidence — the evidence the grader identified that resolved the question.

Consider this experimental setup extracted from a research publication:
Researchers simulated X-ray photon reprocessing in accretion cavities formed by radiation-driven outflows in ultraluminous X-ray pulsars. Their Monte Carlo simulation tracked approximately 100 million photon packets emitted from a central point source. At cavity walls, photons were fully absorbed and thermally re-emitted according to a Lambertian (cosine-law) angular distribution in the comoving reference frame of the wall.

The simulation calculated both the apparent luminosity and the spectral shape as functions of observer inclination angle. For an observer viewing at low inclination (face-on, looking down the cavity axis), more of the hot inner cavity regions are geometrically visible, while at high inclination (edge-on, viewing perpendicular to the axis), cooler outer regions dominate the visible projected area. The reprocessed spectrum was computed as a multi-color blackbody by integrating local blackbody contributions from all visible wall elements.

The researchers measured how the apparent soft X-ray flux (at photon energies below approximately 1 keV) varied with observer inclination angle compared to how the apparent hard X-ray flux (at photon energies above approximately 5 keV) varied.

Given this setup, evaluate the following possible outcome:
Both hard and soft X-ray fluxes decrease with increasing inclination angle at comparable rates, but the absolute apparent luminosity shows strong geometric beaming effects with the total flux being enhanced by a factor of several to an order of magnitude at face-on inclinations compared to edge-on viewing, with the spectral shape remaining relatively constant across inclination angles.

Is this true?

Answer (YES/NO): NO